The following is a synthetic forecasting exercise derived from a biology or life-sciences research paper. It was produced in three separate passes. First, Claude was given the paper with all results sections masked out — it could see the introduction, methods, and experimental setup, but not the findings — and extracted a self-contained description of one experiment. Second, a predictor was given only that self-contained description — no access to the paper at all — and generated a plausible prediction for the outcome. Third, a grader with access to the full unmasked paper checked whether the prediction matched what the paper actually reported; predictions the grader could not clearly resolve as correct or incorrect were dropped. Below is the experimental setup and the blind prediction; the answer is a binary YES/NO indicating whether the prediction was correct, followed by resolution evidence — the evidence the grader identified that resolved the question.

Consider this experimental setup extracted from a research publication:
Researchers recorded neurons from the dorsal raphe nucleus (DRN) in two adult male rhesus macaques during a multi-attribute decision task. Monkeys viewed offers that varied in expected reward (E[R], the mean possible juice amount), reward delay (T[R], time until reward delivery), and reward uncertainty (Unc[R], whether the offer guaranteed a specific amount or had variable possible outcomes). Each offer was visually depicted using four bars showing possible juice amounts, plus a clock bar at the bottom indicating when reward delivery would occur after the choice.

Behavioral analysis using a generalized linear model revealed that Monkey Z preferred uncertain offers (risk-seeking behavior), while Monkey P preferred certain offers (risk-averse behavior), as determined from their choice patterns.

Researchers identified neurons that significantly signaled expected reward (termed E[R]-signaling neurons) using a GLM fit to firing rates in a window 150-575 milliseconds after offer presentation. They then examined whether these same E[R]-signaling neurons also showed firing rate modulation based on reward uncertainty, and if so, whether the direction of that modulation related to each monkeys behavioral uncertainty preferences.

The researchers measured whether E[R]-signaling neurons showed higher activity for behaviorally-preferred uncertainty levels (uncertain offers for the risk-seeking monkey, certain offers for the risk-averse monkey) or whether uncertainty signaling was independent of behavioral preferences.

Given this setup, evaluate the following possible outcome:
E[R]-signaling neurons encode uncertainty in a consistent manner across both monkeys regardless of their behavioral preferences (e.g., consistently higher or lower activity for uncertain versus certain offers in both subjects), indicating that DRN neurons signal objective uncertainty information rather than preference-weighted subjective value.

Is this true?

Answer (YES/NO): NO